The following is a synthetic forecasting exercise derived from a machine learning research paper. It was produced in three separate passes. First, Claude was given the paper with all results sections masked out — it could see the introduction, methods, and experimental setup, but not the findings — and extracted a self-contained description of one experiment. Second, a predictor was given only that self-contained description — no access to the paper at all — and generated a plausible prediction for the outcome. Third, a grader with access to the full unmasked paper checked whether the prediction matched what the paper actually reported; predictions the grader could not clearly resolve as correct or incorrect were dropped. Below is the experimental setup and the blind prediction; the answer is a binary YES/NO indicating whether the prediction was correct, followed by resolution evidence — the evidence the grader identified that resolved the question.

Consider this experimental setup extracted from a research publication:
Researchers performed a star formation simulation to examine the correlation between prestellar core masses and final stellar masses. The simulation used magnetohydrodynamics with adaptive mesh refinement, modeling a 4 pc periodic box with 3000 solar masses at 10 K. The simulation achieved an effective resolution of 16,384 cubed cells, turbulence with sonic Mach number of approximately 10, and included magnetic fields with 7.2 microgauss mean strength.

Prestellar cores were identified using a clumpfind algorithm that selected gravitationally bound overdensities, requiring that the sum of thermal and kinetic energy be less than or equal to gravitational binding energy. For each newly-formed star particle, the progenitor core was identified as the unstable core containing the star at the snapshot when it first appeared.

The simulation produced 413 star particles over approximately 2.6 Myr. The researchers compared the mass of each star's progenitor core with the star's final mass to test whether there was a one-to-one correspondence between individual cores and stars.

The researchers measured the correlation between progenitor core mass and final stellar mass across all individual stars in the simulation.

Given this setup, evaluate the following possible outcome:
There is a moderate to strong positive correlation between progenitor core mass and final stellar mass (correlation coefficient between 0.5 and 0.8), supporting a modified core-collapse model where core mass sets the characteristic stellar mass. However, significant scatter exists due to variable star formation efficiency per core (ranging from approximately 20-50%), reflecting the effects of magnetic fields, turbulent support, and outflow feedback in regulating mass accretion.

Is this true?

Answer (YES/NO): NO